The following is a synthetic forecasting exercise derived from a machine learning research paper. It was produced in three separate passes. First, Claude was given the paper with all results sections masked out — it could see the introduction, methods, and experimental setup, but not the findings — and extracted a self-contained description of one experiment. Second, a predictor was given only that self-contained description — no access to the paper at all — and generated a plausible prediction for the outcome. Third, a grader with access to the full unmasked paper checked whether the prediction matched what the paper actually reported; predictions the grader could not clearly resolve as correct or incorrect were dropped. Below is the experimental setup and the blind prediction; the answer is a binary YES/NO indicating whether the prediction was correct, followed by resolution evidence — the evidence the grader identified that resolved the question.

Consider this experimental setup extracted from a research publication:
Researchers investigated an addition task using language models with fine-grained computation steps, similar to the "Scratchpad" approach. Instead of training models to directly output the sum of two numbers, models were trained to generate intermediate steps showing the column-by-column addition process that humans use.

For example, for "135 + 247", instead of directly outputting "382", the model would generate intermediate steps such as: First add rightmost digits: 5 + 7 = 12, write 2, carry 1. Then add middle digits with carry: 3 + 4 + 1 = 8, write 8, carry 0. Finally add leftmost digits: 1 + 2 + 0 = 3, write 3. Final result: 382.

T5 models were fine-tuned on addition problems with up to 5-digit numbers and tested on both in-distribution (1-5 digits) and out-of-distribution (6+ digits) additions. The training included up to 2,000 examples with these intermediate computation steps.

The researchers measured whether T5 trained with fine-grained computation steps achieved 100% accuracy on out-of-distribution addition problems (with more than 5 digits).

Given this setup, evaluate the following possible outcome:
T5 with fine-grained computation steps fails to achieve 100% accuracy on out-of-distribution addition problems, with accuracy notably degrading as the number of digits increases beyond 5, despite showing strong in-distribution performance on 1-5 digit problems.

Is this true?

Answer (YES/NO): YES